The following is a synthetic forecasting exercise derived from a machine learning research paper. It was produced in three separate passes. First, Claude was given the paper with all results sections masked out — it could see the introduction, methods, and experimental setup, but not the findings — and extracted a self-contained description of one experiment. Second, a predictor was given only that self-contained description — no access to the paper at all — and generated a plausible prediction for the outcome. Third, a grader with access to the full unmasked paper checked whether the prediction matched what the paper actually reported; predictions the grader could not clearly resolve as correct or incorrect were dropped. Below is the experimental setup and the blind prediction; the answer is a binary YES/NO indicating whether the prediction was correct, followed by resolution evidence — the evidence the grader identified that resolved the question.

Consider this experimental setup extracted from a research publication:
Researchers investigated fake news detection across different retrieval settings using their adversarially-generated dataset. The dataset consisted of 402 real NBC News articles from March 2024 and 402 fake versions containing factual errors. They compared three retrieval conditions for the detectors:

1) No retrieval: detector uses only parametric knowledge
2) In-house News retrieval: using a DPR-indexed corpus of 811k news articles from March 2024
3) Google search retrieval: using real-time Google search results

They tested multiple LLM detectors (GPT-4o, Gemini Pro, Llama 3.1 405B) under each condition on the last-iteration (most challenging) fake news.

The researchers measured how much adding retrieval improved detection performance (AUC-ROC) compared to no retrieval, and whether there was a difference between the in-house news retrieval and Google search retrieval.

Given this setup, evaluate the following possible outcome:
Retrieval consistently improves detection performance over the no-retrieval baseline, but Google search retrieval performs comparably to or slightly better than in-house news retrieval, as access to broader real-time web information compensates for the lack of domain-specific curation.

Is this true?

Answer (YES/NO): NO